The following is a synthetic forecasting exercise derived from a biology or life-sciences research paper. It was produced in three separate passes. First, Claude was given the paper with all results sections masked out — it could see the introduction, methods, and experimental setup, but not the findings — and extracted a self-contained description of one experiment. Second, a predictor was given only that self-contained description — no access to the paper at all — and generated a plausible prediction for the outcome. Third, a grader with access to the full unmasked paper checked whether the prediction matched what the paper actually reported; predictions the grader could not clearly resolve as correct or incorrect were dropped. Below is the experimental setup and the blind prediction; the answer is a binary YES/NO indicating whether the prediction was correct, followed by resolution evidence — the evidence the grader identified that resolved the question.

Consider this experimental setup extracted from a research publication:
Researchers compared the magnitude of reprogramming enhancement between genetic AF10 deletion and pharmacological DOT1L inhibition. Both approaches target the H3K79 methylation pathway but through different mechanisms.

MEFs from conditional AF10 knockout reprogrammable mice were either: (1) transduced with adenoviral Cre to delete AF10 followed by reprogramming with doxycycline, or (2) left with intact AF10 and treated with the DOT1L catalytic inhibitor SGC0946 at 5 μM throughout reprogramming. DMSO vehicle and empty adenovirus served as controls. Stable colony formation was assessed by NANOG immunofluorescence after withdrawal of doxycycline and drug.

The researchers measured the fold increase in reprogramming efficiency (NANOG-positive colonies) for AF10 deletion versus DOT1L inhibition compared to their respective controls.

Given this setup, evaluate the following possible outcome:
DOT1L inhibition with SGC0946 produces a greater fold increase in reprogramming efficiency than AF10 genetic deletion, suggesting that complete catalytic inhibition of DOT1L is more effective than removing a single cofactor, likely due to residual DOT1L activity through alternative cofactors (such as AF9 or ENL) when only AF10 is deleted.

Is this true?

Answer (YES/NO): NO